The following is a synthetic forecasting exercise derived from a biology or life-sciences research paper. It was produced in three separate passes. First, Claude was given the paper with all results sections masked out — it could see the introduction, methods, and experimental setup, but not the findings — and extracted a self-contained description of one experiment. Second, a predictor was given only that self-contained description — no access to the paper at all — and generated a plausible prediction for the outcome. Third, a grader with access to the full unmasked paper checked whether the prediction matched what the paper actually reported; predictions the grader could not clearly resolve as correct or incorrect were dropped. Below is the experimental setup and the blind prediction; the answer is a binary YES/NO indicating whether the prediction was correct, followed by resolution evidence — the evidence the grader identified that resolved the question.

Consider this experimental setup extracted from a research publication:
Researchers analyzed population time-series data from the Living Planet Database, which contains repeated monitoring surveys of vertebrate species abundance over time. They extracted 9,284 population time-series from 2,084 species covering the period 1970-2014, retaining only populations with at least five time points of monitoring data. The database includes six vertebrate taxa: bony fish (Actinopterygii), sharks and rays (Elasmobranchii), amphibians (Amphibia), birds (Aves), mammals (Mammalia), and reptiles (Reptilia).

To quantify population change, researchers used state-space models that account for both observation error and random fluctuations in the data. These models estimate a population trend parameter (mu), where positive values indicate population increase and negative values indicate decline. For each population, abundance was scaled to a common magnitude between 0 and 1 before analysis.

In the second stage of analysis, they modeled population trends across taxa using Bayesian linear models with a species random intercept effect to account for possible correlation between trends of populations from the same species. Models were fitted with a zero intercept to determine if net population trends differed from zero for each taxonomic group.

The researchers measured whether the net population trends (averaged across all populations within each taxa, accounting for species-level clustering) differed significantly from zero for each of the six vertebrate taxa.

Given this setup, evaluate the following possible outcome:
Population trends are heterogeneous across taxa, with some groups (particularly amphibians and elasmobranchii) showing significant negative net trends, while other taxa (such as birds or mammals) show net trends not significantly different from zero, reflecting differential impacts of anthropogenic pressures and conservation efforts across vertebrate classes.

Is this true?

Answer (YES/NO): NO